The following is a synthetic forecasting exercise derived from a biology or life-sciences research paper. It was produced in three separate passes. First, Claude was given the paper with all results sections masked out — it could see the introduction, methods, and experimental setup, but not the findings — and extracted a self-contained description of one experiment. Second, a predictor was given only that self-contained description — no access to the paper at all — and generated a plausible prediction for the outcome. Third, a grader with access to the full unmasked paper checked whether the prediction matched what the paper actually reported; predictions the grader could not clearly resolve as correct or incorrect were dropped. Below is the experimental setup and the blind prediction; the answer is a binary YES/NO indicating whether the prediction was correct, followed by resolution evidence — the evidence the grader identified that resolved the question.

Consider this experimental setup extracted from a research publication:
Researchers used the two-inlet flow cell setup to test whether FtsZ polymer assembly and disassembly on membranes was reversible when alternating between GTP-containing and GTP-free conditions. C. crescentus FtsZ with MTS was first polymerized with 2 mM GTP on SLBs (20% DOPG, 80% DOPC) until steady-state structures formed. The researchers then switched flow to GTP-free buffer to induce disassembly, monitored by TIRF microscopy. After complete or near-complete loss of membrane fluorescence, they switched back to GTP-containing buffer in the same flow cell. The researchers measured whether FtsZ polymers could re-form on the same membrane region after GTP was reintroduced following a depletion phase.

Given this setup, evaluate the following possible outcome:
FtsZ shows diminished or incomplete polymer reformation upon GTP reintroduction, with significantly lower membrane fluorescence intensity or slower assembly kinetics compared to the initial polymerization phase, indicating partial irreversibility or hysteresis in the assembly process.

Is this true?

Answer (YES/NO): NO